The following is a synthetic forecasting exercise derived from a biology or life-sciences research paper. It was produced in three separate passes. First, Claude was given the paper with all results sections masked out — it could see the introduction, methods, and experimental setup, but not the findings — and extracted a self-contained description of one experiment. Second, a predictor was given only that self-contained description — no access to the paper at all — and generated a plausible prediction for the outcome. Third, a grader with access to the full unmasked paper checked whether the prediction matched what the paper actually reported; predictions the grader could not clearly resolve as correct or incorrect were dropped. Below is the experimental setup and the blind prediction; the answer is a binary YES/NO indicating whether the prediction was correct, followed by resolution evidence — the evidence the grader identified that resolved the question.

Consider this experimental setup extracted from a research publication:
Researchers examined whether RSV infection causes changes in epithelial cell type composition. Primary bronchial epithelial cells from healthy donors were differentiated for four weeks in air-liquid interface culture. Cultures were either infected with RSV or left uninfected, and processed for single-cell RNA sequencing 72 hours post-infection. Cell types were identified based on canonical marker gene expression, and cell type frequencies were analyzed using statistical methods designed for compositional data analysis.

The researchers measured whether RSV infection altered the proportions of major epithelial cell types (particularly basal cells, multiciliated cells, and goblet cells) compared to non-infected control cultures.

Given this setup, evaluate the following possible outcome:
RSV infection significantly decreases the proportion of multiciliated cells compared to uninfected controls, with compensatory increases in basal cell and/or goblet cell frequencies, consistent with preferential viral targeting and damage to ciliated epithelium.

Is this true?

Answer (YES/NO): NO